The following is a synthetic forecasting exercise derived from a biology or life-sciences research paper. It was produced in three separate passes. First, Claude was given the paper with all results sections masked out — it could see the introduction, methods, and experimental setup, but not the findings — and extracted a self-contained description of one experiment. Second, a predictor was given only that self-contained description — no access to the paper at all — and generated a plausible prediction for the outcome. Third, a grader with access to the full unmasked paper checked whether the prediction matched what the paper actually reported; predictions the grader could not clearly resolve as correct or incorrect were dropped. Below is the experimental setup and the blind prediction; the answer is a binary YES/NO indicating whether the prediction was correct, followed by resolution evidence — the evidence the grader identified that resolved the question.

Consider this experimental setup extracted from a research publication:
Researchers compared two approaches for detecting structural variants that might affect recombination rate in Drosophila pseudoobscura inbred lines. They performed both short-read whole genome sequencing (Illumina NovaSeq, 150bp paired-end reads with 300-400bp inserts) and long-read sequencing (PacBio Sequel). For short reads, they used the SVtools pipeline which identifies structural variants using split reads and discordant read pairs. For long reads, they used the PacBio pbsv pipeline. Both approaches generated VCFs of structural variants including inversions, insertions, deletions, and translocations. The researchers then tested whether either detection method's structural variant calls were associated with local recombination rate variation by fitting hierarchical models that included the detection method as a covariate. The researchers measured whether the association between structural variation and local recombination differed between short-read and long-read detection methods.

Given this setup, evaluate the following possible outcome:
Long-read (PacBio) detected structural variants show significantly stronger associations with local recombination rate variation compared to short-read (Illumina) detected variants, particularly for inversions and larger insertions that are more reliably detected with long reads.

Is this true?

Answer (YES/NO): NO